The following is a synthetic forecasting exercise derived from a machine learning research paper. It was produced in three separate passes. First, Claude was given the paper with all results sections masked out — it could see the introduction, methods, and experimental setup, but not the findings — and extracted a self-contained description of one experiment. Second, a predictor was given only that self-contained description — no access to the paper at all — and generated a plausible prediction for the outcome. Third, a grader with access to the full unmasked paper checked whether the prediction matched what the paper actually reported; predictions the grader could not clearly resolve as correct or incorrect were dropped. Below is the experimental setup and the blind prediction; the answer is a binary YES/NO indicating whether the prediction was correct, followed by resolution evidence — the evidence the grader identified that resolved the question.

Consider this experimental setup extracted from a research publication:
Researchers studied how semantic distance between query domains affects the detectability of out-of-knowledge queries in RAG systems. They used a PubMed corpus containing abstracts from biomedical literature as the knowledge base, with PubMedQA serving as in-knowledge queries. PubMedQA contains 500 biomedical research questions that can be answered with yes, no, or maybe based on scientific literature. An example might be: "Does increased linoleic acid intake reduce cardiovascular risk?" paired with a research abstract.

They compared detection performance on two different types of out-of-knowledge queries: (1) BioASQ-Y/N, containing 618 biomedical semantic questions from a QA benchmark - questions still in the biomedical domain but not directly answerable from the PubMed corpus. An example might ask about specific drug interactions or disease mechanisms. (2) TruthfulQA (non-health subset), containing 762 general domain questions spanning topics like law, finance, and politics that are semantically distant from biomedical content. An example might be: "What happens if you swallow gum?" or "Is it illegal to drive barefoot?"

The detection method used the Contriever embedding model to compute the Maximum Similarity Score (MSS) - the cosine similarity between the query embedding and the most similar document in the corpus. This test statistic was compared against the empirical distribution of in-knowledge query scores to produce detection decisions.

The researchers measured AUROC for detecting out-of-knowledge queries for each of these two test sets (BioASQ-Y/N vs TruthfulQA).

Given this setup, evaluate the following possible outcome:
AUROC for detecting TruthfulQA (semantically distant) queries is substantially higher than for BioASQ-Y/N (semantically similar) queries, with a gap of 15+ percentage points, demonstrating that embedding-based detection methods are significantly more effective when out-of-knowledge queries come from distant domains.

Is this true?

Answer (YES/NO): YES